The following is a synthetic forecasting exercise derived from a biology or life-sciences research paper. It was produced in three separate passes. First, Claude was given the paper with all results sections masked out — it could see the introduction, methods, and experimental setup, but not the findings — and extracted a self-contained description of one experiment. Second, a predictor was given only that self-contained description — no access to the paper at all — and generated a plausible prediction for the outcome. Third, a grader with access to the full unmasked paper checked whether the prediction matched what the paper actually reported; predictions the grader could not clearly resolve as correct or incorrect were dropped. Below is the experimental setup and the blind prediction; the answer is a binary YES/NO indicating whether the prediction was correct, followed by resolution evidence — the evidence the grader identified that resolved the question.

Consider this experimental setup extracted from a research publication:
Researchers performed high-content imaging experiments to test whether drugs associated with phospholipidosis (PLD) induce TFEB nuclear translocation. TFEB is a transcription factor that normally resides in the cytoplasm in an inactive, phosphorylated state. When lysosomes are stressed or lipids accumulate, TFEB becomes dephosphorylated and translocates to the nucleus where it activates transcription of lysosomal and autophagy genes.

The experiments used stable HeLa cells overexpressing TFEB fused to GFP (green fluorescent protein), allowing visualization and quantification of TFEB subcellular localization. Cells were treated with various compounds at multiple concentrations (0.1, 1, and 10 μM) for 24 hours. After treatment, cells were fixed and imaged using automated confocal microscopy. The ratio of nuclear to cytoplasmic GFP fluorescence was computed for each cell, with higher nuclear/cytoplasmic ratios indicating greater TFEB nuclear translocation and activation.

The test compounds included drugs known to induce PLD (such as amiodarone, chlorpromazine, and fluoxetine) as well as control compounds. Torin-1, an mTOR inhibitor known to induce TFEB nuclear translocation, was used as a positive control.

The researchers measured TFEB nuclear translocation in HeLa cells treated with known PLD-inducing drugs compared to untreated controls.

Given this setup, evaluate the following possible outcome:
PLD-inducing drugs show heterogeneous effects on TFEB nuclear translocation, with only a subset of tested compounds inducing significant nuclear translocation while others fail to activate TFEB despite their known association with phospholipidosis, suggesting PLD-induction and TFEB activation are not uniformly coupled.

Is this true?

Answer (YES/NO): NO